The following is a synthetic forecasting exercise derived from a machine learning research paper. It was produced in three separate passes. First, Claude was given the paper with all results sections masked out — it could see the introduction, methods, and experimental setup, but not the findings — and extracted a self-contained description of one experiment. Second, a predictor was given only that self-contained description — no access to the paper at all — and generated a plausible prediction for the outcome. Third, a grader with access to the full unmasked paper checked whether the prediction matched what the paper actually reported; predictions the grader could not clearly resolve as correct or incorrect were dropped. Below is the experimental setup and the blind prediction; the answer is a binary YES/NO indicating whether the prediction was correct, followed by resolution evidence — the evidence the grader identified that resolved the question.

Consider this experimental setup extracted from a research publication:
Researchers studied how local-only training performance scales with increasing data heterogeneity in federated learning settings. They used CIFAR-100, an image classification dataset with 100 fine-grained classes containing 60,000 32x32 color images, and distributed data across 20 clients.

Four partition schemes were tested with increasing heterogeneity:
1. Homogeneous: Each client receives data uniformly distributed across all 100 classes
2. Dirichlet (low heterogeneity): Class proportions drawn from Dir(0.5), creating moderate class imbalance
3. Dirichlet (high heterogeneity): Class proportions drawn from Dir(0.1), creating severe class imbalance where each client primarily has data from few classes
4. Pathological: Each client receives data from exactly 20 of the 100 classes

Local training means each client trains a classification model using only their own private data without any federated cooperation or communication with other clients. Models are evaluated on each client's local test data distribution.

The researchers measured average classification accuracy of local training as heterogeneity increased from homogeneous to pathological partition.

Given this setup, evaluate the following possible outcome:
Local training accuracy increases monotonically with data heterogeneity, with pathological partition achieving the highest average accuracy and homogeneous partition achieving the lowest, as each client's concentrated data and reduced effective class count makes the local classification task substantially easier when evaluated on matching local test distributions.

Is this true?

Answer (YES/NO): YES